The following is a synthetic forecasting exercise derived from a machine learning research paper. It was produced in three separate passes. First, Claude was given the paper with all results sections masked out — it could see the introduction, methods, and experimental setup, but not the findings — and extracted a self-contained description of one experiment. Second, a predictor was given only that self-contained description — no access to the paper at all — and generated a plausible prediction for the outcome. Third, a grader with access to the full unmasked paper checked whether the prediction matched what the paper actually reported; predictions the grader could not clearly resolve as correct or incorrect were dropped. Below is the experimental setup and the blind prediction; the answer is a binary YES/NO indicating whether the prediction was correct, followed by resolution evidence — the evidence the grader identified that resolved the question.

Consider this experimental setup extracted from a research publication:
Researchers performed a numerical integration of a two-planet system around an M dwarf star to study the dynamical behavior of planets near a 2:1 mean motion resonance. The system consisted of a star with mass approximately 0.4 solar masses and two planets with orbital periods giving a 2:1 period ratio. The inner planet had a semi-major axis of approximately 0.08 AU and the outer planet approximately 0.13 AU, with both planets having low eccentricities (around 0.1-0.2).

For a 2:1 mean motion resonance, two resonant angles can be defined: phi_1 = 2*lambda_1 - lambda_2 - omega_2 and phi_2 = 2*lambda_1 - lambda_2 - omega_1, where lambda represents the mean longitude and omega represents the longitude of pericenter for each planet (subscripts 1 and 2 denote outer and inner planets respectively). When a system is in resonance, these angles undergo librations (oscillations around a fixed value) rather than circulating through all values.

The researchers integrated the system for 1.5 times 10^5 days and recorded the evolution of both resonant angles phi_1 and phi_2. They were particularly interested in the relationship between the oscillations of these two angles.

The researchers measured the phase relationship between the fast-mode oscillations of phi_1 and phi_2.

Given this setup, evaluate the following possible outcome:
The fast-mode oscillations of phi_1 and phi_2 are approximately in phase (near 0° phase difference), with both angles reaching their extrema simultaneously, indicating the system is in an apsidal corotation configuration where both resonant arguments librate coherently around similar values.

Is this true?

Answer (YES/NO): YES